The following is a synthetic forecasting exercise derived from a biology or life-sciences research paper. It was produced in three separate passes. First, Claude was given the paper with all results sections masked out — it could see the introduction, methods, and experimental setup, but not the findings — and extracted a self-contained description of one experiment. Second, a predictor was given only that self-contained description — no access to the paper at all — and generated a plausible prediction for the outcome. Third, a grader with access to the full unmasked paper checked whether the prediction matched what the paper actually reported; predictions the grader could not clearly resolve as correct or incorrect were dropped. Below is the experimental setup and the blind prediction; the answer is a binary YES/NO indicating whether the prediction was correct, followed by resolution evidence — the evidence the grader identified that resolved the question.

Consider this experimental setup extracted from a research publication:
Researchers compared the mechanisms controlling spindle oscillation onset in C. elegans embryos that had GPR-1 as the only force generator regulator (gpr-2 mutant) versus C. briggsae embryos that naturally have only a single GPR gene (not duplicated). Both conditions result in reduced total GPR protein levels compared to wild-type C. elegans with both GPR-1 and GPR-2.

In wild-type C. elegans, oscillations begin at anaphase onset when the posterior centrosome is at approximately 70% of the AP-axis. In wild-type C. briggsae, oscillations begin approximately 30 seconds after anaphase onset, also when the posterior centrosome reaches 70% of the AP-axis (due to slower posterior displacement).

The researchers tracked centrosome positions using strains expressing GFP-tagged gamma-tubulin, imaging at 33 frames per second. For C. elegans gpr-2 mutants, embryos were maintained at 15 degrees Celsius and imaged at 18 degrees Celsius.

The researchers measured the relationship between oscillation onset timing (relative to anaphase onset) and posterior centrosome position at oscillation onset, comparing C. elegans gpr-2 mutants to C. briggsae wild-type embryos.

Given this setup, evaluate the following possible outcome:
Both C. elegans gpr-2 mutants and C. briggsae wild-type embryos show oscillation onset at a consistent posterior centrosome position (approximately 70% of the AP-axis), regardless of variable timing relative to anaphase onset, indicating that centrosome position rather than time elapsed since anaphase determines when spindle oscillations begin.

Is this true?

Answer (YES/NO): YES